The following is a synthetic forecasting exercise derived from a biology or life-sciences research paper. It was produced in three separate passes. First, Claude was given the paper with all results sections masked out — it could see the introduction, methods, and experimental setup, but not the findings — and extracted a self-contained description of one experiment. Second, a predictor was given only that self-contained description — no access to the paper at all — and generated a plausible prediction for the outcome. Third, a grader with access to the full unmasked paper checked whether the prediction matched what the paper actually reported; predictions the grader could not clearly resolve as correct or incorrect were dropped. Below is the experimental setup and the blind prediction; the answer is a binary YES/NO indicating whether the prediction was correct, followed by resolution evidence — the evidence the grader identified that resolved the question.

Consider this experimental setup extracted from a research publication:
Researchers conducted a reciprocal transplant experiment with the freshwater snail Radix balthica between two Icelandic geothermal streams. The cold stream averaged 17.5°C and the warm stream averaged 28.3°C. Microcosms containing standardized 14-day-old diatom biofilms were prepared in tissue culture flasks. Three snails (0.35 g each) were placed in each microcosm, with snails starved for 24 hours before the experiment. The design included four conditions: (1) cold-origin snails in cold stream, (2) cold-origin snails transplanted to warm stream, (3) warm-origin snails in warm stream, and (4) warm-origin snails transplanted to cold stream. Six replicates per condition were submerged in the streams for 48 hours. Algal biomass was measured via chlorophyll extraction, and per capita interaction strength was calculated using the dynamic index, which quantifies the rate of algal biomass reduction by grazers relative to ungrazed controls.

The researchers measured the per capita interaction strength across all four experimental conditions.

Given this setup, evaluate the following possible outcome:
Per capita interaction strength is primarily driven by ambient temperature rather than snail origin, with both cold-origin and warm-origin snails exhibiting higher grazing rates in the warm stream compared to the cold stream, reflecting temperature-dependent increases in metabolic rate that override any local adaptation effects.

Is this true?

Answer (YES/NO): NO